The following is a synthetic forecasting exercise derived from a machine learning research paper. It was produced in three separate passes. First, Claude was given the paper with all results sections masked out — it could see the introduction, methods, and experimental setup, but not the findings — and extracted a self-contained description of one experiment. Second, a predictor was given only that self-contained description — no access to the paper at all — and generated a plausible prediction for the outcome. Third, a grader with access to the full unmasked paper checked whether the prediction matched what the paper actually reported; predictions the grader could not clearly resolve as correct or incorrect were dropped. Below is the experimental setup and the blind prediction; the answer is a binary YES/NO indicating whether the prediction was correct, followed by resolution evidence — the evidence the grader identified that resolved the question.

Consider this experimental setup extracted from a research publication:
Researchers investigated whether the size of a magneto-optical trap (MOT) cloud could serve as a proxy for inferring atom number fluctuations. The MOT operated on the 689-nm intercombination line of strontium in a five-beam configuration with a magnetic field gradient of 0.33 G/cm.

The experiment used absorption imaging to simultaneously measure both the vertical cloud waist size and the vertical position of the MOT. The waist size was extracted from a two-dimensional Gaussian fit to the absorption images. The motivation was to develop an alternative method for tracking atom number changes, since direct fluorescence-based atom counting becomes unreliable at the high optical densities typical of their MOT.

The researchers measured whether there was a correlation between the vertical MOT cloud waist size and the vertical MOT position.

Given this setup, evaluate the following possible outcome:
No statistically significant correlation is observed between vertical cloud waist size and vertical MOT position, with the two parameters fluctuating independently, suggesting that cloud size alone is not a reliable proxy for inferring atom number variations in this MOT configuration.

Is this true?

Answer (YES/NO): NO